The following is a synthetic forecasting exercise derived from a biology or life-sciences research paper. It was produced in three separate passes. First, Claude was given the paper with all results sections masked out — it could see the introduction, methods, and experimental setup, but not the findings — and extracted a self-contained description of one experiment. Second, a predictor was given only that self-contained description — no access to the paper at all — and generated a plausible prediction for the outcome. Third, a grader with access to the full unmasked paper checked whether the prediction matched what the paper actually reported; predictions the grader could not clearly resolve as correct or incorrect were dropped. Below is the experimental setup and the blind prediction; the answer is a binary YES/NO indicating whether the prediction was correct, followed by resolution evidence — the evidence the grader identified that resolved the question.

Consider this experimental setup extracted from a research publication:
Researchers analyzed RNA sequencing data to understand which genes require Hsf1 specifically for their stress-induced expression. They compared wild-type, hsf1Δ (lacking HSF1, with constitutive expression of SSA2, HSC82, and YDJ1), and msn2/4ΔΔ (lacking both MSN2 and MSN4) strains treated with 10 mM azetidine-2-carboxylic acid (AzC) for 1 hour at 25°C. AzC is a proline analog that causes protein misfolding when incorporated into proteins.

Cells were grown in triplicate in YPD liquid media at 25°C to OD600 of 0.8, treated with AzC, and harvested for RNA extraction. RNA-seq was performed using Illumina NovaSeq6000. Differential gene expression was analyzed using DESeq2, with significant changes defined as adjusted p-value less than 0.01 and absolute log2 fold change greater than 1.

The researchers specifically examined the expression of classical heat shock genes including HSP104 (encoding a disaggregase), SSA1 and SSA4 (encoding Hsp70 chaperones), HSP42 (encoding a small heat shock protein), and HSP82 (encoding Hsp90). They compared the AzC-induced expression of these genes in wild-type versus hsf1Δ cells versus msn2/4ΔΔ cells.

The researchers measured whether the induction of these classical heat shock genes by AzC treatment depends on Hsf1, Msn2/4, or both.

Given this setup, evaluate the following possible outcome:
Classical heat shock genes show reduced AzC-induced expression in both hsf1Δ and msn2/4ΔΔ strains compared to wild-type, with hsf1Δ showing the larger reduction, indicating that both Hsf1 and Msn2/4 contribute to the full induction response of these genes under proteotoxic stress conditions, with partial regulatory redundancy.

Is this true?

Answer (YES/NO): NO